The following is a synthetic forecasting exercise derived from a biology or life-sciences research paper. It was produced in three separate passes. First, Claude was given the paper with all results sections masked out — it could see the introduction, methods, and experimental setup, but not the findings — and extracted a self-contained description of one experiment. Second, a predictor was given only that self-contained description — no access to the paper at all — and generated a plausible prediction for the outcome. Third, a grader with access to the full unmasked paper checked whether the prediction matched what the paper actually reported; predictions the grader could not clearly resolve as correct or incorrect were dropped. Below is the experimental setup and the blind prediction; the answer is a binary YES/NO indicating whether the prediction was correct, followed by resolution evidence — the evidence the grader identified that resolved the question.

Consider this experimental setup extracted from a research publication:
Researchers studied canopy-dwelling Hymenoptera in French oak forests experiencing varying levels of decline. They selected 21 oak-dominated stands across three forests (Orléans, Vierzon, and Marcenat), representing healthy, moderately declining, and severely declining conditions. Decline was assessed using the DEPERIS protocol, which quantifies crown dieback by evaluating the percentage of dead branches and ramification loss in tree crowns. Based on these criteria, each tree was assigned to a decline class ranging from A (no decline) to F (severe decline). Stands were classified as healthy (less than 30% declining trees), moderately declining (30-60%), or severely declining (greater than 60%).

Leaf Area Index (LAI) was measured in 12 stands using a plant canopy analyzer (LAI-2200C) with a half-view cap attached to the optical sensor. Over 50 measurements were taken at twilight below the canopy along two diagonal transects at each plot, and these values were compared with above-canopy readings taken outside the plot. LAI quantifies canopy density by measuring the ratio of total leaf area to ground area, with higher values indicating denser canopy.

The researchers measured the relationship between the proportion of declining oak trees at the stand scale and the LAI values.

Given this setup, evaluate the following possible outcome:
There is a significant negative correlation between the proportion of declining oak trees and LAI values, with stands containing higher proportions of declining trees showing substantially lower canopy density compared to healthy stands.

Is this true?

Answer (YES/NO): YES